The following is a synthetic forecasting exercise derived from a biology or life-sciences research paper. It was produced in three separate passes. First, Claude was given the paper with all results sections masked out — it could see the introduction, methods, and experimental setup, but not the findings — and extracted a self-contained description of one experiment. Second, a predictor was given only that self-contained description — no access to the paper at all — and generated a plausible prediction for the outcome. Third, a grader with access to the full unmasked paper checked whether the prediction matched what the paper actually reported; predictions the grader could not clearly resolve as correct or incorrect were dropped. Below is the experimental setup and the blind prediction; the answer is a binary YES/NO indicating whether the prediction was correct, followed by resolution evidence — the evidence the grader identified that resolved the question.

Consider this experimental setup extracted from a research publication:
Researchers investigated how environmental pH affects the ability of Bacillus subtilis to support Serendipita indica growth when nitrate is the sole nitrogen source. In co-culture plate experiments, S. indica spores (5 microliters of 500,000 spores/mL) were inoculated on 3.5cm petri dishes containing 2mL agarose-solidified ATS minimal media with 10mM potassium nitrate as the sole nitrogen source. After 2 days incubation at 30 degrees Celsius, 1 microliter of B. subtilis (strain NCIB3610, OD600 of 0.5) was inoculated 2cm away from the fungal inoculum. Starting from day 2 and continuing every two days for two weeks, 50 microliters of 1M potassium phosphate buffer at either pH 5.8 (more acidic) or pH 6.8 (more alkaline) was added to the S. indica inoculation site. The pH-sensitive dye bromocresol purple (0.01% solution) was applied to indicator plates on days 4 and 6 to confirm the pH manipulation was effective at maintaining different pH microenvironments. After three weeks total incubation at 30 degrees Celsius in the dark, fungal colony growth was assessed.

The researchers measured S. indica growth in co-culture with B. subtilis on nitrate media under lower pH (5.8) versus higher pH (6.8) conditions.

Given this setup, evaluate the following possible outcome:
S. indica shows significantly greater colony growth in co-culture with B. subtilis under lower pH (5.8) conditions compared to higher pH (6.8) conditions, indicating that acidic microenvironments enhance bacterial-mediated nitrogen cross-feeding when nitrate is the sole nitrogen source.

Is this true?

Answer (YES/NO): NO